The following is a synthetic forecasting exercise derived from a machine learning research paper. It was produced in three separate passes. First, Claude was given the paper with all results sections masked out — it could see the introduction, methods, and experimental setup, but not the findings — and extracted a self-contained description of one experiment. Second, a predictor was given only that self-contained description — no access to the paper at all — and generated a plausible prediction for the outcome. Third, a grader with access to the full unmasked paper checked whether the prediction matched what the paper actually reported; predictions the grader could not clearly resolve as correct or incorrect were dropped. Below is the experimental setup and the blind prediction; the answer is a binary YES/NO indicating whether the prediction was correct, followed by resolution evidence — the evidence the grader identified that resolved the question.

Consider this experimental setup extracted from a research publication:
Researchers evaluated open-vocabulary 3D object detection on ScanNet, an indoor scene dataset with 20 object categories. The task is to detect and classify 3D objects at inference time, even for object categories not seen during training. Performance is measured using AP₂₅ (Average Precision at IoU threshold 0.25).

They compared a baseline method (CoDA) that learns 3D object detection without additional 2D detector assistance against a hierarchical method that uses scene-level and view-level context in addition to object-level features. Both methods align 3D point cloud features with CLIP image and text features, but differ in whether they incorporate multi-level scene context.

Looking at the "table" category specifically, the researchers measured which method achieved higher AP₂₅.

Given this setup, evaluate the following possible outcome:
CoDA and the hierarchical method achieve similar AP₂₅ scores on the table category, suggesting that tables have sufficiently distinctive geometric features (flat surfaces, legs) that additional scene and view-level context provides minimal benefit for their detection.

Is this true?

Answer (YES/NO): NO